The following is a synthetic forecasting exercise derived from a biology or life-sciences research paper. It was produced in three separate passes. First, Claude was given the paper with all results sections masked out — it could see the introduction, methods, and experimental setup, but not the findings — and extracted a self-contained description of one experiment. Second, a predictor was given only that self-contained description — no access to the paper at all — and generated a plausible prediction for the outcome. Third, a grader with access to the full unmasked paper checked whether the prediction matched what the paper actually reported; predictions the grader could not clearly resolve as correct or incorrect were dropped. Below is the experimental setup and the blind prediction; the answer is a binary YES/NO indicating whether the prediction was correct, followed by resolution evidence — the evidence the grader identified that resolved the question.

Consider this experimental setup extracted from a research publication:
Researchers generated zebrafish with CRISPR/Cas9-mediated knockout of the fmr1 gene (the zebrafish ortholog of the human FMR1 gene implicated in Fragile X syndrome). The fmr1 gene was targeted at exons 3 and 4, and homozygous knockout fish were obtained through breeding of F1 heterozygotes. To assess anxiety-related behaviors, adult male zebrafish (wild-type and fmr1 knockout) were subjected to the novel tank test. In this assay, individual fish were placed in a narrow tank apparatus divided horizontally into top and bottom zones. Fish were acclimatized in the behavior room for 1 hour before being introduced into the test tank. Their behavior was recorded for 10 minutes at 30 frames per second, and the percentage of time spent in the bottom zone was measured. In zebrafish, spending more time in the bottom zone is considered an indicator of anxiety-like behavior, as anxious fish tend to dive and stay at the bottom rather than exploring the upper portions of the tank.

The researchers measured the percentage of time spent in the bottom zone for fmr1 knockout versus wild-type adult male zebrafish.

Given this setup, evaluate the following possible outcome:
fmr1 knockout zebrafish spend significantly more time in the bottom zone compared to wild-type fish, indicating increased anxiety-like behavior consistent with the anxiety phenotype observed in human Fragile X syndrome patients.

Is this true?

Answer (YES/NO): YES